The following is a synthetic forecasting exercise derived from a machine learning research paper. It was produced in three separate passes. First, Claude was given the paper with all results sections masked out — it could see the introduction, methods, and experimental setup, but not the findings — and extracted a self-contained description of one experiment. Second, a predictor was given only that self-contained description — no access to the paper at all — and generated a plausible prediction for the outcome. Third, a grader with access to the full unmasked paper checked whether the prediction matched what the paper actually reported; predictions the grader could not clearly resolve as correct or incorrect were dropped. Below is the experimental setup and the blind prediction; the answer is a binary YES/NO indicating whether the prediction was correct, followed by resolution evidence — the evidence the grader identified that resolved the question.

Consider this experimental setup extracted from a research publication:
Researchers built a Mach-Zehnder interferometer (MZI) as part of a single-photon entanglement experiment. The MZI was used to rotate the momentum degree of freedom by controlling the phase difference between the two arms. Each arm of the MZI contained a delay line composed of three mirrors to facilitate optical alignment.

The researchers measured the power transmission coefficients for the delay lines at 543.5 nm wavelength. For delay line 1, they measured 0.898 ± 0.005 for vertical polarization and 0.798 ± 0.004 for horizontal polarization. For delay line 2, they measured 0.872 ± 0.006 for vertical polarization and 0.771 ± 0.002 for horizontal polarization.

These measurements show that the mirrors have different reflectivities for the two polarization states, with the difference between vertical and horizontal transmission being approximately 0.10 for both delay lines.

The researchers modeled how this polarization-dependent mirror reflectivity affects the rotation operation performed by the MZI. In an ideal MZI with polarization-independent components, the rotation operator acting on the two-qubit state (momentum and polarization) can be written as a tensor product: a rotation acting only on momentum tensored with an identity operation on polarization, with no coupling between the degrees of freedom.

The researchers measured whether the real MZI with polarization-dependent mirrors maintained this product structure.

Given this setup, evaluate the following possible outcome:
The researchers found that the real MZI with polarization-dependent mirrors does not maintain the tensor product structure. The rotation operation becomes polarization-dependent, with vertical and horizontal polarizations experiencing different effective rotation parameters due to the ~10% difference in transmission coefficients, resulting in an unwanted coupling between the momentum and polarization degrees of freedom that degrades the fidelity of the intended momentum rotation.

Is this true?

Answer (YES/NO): YES